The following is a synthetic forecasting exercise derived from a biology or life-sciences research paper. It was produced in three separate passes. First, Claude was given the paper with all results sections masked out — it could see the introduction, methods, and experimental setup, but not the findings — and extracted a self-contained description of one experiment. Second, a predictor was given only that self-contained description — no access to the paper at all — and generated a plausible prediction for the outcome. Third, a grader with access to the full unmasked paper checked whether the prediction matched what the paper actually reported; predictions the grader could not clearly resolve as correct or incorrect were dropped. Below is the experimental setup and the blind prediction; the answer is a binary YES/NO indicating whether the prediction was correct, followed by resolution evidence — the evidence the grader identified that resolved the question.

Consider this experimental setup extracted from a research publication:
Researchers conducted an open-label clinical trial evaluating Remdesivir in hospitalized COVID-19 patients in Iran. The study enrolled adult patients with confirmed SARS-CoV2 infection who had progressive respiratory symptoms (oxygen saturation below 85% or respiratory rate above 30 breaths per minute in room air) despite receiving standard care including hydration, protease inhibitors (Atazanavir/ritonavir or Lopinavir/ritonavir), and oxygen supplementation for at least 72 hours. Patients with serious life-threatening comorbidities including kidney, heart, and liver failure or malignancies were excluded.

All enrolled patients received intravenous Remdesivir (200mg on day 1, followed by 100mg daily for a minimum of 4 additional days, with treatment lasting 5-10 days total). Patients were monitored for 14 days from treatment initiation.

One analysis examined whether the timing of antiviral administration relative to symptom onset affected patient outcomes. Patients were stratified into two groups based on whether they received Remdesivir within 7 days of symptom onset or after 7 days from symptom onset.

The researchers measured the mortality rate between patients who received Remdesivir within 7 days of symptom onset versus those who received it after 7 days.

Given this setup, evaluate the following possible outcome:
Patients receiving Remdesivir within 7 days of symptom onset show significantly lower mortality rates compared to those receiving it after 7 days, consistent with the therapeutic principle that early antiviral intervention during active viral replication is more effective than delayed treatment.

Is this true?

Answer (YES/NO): NO